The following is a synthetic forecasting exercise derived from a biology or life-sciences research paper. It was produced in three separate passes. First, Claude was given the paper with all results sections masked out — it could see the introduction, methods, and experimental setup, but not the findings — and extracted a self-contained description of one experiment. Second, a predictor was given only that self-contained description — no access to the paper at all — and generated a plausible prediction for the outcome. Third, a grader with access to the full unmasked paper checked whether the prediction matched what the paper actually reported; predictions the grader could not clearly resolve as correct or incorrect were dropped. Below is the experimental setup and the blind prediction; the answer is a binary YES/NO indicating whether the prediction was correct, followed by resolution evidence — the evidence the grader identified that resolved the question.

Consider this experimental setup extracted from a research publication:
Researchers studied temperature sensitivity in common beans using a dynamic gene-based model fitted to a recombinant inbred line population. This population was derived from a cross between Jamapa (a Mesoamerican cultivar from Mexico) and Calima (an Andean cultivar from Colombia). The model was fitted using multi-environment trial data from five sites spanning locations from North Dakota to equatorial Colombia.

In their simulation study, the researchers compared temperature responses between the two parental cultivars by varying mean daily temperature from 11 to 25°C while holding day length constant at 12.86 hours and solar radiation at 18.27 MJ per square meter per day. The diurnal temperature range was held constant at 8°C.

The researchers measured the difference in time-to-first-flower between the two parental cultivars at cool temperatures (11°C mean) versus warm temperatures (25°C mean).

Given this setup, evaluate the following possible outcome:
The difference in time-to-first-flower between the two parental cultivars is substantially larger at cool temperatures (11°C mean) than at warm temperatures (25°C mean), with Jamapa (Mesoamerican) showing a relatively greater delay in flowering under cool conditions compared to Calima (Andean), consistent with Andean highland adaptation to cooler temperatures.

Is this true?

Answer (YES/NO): YES